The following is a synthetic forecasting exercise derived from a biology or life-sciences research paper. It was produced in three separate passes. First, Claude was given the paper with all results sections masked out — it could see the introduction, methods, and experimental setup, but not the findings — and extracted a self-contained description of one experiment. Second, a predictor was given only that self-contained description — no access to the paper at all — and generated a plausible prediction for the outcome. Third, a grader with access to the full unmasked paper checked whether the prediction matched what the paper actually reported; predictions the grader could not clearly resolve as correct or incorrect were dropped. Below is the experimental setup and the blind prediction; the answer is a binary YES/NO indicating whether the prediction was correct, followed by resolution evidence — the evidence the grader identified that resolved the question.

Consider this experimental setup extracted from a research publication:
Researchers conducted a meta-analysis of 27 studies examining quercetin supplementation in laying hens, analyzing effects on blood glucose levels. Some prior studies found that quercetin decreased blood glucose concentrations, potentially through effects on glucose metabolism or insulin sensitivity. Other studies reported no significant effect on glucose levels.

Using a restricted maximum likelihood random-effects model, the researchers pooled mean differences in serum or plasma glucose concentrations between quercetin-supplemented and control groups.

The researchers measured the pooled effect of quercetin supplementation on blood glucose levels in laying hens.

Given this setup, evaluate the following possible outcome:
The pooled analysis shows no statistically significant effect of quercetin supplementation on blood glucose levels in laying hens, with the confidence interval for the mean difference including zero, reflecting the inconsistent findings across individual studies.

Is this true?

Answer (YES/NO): NO